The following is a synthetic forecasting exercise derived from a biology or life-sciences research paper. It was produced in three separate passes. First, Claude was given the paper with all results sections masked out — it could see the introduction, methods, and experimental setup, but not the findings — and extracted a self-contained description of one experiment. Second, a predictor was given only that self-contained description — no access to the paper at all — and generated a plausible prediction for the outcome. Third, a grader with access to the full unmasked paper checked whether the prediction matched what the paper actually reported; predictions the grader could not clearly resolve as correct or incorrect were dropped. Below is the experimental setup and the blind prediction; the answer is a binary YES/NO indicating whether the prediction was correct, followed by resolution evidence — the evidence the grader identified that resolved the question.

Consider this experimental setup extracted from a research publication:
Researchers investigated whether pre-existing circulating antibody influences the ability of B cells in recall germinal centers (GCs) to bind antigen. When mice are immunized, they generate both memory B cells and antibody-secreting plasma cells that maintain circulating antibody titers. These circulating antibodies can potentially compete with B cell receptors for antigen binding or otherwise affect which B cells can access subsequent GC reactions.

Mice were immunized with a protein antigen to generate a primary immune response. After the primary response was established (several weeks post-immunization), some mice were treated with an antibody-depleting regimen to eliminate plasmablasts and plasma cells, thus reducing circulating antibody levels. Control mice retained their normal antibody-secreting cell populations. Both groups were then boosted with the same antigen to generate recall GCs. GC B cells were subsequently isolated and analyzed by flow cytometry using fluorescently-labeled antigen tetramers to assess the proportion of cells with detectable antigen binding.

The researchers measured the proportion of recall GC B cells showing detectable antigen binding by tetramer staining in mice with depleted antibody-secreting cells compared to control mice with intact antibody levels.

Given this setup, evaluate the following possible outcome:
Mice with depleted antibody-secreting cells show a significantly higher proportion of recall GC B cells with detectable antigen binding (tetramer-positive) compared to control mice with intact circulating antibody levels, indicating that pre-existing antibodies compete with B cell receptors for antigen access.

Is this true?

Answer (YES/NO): YES